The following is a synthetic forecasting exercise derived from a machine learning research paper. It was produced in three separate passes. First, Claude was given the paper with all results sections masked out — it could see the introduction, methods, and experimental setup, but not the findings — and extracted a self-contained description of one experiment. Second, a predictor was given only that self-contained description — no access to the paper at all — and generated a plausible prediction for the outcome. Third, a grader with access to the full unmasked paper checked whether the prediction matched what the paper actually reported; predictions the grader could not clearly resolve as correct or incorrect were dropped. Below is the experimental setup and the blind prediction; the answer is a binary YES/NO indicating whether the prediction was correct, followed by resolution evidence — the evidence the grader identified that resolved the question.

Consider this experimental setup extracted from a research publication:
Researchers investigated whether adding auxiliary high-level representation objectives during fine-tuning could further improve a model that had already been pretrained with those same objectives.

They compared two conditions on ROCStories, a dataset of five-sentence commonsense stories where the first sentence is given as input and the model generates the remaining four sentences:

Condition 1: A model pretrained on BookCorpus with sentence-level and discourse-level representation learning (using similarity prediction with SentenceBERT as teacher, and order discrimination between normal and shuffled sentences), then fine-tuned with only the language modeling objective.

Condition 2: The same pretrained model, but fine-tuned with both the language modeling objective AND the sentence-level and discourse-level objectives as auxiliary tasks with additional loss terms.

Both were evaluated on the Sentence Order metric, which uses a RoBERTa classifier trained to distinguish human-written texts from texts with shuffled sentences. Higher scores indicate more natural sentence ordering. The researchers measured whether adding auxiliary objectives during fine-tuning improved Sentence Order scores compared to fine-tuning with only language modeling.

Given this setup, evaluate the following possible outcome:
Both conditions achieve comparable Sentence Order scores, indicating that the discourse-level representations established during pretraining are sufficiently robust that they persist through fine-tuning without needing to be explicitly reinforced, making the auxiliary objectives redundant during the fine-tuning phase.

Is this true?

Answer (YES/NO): NO